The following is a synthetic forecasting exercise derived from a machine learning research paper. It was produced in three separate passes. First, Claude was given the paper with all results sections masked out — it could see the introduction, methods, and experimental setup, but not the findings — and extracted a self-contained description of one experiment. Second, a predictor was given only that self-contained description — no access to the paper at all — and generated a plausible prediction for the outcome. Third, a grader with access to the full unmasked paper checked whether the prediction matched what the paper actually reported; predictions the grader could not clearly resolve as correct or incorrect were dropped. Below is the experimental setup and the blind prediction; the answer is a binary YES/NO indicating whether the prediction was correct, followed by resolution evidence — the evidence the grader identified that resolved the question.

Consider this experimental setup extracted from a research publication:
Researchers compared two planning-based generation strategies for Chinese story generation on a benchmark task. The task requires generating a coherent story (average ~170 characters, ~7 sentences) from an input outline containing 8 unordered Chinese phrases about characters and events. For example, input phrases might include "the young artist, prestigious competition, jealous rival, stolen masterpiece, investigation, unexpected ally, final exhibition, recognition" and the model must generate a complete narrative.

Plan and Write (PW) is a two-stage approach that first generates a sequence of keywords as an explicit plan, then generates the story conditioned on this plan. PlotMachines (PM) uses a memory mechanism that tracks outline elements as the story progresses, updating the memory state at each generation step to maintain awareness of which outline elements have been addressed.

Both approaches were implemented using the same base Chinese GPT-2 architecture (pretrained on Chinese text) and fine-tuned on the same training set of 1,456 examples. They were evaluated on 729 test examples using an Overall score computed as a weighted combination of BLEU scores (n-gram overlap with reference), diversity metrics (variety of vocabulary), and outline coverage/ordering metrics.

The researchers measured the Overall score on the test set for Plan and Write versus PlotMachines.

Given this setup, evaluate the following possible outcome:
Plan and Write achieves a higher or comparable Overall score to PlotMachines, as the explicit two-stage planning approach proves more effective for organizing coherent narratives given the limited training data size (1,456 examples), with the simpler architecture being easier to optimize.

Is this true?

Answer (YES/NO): YES